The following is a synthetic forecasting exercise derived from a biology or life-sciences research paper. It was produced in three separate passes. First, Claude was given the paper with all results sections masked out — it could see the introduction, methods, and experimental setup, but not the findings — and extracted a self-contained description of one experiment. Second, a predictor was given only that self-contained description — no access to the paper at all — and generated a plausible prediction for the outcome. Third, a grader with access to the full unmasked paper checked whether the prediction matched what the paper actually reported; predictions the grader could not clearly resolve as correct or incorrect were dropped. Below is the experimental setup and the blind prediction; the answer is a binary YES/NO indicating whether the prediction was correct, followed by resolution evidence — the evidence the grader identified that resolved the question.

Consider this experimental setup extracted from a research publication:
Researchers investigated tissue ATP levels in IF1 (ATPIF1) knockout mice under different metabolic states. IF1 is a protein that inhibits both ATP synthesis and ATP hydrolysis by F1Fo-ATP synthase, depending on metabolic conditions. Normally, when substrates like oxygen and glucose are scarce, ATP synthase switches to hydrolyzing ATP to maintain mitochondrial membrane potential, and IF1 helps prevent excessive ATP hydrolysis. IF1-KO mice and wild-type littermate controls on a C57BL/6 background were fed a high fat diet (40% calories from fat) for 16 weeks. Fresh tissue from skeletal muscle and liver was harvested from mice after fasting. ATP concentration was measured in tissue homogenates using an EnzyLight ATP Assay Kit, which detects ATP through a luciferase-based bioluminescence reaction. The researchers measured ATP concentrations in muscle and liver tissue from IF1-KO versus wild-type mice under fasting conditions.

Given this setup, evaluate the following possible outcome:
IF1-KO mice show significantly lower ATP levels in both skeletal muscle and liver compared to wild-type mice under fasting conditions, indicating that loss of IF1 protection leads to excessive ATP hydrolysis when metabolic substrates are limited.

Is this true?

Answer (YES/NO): YES